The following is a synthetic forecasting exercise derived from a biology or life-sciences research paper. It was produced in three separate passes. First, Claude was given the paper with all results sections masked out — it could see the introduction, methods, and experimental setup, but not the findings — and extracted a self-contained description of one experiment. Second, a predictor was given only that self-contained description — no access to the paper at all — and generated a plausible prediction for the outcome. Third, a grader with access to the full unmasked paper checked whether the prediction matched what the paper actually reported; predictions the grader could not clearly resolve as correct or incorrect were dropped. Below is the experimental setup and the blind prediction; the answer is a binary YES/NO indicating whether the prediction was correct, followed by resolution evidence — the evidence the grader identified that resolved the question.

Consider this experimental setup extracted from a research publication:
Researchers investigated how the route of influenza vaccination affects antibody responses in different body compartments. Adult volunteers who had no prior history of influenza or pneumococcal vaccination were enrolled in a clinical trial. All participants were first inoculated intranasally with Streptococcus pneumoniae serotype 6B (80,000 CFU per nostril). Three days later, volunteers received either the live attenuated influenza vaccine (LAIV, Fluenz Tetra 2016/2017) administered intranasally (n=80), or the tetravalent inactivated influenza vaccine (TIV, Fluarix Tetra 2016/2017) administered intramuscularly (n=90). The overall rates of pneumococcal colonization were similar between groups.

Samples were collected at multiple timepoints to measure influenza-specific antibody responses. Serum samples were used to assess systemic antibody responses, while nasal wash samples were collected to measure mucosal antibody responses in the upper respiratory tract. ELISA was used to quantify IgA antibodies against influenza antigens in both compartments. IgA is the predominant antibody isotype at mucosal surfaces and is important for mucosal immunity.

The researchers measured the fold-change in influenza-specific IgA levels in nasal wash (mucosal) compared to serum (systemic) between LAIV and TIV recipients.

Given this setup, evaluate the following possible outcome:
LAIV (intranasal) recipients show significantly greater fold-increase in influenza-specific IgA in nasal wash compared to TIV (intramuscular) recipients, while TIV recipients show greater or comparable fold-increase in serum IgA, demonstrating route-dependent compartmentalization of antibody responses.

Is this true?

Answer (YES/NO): NO